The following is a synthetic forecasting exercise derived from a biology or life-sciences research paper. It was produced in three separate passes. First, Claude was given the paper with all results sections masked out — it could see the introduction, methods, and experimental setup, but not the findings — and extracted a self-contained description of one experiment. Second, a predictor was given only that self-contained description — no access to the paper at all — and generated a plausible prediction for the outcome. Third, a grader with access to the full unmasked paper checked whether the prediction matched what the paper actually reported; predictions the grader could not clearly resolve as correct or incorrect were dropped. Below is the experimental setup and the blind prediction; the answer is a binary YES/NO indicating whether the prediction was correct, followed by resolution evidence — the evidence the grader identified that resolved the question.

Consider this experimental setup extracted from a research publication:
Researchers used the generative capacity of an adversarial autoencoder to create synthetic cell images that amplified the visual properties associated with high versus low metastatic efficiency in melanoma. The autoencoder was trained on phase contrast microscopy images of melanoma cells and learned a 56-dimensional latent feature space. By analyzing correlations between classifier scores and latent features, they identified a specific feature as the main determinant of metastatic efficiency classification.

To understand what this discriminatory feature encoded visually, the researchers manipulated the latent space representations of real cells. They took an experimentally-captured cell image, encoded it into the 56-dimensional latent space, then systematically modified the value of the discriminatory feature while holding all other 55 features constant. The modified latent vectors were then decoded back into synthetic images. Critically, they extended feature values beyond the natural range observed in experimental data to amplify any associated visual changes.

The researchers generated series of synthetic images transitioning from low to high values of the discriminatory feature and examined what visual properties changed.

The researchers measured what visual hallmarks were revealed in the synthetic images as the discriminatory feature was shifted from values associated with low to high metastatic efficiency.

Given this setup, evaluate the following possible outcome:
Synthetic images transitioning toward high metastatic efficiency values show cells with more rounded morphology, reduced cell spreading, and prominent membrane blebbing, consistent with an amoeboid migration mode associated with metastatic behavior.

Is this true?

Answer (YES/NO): NO